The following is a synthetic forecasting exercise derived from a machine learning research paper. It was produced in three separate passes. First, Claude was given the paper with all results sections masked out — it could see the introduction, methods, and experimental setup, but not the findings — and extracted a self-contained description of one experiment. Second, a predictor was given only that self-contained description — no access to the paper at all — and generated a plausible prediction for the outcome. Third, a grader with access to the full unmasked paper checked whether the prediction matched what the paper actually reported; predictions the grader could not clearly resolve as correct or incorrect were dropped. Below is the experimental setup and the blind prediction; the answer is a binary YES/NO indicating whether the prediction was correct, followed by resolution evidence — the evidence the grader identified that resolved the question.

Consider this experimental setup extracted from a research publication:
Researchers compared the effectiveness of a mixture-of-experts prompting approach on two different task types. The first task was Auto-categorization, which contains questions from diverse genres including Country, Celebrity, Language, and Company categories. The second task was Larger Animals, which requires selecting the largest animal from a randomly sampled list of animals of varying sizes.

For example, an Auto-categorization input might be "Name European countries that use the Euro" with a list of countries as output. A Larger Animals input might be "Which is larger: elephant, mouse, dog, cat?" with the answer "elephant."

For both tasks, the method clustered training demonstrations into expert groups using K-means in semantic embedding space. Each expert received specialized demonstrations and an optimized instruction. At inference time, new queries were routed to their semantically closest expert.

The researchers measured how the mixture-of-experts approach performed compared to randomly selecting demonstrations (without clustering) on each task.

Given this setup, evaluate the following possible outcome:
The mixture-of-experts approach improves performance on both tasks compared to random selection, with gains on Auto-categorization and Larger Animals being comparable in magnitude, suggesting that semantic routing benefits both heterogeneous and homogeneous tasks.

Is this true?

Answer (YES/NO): NO